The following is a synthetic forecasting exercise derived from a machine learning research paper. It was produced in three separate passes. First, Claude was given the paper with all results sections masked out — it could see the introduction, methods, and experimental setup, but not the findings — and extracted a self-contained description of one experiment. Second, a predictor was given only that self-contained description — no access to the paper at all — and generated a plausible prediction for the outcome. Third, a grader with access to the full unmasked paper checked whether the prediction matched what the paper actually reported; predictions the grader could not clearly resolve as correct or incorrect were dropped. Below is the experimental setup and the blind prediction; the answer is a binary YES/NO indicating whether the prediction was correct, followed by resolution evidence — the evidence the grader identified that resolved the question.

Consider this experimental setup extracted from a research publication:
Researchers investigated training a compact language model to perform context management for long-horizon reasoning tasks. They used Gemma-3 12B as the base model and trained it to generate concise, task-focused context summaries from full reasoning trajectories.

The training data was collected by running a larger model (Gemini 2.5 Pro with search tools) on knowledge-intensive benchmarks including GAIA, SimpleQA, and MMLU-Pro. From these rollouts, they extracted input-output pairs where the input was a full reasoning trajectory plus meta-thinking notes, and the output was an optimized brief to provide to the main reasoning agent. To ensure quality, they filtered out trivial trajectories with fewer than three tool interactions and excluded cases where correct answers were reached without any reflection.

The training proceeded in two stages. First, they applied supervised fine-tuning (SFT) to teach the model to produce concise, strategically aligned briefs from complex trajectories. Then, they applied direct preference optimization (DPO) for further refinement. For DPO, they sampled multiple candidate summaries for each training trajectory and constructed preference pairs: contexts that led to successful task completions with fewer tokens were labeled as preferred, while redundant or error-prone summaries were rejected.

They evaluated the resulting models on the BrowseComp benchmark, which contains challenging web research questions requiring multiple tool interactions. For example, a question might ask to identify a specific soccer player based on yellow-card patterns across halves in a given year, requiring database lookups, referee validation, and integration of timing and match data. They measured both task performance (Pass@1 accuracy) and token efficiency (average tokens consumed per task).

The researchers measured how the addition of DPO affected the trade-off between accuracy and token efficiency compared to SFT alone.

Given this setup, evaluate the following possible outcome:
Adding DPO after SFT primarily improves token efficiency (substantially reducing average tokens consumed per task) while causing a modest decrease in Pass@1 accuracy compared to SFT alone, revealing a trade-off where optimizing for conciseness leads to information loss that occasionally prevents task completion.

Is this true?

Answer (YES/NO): NO